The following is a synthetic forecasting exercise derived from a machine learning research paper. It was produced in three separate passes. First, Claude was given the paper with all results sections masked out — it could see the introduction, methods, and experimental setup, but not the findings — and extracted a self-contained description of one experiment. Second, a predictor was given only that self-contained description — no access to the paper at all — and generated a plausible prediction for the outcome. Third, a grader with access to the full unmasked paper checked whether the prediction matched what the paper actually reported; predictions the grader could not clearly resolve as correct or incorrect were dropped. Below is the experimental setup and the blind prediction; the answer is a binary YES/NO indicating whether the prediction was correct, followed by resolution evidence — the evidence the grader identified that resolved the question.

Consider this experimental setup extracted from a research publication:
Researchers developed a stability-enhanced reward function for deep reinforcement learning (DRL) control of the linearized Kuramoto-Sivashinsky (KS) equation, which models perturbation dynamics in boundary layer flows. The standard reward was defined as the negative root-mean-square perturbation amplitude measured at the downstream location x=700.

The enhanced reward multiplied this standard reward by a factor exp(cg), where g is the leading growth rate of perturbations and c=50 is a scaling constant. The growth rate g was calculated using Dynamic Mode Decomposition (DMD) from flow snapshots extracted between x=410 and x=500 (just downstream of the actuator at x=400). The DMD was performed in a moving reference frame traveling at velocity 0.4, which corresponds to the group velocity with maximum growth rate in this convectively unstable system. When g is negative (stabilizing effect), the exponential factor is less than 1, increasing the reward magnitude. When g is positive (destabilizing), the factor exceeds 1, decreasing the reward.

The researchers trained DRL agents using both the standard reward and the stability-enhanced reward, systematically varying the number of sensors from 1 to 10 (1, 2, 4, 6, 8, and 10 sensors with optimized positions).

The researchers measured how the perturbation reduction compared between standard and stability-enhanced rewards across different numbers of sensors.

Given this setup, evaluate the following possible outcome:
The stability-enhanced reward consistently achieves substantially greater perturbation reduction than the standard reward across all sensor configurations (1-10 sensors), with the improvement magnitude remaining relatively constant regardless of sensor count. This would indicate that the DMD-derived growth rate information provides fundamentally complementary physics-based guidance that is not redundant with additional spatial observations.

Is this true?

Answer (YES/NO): NO